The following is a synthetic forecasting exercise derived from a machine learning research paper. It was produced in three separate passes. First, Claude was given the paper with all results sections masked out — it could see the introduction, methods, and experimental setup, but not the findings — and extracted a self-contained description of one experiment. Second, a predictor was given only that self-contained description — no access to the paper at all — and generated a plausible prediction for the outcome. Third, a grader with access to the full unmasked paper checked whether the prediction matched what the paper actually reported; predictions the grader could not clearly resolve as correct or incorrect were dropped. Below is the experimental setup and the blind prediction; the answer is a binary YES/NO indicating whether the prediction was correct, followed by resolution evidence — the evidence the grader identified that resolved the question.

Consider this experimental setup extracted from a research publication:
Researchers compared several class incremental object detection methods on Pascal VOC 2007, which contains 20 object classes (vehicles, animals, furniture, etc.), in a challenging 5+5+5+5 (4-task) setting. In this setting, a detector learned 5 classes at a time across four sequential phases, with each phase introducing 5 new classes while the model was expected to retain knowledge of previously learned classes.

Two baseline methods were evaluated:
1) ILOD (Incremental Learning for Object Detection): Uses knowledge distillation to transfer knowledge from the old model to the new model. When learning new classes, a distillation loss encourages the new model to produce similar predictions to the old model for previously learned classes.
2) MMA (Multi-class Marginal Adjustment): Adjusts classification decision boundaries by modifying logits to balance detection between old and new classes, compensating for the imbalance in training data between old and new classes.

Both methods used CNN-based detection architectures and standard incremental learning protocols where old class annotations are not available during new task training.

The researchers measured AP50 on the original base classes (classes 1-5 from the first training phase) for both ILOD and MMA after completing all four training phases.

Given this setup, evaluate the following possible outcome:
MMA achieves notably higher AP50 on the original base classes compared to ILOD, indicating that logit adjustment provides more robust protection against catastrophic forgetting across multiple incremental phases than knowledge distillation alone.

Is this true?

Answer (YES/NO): YES